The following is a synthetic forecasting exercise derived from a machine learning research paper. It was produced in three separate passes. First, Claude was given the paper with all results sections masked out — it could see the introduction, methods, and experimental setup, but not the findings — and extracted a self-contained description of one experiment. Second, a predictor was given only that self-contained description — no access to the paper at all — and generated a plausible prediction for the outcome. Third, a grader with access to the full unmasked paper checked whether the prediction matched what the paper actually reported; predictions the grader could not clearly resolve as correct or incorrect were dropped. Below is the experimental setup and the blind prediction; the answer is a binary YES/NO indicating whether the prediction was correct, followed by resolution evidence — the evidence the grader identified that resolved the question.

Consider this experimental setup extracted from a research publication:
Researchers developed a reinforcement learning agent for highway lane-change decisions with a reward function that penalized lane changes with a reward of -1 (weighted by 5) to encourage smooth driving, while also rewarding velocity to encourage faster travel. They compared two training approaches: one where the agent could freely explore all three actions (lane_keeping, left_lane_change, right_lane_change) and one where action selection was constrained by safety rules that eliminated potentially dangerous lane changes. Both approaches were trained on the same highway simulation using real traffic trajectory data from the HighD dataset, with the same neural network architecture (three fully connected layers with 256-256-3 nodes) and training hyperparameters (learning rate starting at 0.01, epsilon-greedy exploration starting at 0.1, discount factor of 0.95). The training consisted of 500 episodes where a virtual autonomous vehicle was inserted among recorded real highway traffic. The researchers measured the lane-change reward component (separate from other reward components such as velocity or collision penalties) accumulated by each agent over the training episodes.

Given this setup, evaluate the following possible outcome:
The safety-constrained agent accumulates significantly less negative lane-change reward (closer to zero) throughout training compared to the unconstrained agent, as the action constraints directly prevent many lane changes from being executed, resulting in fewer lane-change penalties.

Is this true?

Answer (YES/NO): NO